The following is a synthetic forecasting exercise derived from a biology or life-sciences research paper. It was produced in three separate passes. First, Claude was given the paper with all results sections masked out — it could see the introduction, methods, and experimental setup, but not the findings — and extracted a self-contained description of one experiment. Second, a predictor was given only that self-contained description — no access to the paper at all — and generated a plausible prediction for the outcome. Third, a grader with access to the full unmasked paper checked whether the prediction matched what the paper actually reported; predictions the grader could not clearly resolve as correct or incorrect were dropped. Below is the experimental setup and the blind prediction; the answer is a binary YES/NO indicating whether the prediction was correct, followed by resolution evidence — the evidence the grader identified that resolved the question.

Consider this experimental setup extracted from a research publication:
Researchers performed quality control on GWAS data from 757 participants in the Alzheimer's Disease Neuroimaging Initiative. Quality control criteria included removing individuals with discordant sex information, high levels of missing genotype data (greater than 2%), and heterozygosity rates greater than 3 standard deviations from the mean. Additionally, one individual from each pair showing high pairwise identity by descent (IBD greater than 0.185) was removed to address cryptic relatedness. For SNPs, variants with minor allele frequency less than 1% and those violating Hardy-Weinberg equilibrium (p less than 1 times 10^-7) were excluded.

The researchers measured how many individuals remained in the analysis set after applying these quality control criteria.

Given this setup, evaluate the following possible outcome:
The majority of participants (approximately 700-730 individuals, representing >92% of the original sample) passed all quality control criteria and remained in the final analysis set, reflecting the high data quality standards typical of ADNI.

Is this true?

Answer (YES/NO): NO